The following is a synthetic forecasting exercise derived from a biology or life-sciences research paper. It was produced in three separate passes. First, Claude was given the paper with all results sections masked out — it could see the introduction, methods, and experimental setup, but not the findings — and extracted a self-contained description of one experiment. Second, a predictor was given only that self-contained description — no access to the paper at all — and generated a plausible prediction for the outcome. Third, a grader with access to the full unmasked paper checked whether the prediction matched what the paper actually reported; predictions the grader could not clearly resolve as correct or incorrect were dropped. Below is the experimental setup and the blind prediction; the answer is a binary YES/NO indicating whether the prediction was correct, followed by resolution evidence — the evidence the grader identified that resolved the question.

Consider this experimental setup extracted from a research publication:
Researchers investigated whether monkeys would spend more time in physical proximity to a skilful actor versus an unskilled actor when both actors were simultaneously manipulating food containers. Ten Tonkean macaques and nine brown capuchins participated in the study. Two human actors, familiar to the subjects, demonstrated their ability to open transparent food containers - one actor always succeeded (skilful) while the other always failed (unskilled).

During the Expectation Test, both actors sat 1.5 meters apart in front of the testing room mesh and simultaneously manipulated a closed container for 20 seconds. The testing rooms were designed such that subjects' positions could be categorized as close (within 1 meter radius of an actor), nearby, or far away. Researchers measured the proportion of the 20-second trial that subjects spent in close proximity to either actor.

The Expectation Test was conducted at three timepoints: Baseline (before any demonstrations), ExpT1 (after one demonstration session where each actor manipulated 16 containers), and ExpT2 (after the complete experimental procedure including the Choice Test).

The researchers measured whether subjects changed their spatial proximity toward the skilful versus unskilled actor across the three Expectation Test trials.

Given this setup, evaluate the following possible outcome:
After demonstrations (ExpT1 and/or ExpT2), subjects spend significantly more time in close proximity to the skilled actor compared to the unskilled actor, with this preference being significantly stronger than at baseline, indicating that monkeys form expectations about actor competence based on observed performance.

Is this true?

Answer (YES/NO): NO